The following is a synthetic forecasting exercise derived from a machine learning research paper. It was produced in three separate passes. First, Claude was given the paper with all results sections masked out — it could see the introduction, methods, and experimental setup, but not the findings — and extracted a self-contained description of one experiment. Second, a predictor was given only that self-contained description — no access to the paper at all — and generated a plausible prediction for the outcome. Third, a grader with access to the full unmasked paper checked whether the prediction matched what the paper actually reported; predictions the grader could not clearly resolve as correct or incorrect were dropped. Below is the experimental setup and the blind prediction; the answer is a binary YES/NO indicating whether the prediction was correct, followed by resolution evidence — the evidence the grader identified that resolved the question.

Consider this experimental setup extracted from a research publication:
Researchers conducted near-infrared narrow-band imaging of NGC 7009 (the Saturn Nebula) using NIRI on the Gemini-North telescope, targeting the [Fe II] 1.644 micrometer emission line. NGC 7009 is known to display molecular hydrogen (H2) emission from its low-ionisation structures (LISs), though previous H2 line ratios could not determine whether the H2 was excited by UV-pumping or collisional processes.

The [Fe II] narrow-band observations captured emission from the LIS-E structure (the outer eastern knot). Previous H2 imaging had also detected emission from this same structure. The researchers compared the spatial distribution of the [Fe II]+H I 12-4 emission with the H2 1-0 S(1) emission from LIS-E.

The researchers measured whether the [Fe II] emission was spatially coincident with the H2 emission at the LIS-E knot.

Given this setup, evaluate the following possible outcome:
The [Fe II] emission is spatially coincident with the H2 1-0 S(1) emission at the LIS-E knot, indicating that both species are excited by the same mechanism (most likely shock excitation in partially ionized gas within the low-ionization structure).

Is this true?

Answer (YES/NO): NO